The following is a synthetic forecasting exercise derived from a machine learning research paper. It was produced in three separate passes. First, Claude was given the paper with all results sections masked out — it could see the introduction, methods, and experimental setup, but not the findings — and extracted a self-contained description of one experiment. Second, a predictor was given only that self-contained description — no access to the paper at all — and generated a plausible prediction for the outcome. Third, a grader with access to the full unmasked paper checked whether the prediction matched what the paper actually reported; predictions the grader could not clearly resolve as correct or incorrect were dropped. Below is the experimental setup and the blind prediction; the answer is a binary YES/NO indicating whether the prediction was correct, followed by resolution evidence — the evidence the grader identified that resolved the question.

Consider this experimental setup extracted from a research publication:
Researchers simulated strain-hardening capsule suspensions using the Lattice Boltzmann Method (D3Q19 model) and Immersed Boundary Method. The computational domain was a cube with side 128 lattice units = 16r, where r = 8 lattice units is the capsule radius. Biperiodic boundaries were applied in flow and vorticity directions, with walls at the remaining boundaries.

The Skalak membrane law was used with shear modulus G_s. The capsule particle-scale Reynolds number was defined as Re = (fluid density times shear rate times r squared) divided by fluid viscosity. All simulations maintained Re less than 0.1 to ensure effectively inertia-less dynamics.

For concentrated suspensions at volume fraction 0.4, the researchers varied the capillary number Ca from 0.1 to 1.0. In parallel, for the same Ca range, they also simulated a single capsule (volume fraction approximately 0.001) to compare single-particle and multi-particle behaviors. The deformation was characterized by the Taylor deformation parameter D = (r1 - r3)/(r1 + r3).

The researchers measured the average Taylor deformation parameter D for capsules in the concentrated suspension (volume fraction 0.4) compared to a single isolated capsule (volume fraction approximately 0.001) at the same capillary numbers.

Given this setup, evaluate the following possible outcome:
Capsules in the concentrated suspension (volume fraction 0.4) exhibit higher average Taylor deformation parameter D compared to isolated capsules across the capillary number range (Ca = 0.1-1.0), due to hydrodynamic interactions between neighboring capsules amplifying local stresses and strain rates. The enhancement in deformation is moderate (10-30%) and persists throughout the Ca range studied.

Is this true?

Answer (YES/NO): YES